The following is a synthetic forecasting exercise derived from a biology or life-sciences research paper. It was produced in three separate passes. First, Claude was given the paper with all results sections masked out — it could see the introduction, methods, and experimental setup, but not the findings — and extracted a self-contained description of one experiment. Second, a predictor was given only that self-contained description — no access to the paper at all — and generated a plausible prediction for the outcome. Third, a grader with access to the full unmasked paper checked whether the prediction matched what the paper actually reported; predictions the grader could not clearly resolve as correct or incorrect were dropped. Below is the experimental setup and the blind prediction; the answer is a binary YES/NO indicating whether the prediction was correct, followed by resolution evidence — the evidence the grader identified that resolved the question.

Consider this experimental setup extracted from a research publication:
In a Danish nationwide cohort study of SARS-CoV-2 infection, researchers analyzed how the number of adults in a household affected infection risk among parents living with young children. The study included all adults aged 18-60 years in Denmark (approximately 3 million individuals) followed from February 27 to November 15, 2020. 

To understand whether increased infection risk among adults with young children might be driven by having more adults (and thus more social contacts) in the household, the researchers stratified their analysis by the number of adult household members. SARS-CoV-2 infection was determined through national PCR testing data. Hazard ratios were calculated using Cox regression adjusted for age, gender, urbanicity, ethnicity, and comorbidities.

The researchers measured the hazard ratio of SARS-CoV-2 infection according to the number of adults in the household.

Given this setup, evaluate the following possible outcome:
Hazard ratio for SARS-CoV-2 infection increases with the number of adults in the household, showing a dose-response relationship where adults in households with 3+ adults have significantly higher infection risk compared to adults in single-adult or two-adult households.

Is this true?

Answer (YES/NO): NO